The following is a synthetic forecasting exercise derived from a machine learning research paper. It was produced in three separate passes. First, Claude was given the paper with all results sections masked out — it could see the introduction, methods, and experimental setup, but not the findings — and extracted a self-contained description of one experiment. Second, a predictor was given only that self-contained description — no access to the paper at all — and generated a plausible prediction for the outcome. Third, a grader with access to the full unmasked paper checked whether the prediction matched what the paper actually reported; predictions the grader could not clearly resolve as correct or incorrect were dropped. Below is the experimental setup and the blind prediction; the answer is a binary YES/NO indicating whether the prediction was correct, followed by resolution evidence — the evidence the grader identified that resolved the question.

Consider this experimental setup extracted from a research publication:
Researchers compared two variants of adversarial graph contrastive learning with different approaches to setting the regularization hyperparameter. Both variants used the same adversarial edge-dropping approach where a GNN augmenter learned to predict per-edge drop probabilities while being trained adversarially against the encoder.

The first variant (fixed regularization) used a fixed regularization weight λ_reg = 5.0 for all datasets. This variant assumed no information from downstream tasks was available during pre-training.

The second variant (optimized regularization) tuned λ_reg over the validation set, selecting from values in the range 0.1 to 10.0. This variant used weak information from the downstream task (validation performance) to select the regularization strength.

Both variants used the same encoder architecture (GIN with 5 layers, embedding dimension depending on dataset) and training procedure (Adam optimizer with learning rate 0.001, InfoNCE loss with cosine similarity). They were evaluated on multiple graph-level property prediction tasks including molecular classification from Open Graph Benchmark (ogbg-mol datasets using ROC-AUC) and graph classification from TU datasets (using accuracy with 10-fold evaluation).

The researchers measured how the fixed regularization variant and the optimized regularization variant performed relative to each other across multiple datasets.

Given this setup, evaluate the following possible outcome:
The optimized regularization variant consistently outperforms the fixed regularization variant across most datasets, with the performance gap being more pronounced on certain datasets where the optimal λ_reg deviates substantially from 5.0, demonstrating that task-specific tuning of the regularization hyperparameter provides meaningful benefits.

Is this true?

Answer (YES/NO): NO